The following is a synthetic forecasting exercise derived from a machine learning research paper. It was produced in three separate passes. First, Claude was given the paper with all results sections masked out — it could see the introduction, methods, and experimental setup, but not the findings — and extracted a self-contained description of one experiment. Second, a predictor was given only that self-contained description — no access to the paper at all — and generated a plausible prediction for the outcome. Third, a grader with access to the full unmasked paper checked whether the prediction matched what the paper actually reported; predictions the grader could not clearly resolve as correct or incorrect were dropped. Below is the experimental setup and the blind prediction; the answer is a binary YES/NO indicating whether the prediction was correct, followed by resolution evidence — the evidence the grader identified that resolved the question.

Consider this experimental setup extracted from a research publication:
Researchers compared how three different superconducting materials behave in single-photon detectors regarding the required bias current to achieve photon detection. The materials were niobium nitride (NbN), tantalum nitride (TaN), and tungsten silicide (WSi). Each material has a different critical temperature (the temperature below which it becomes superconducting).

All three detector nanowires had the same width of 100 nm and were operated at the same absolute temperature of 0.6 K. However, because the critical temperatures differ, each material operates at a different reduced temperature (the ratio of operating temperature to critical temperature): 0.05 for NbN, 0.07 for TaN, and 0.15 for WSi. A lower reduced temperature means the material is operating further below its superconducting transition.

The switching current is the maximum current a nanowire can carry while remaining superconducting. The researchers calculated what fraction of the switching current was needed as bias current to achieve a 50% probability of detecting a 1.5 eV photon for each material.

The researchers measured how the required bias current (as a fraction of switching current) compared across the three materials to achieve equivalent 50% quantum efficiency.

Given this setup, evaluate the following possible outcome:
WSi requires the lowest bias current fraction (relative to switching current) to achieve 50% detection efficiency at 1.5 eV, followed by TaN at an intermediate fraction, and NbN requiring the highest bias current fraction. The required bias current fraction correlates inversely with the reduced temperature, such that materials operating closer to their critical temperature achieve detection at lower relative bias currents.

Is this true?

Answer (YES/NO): YES